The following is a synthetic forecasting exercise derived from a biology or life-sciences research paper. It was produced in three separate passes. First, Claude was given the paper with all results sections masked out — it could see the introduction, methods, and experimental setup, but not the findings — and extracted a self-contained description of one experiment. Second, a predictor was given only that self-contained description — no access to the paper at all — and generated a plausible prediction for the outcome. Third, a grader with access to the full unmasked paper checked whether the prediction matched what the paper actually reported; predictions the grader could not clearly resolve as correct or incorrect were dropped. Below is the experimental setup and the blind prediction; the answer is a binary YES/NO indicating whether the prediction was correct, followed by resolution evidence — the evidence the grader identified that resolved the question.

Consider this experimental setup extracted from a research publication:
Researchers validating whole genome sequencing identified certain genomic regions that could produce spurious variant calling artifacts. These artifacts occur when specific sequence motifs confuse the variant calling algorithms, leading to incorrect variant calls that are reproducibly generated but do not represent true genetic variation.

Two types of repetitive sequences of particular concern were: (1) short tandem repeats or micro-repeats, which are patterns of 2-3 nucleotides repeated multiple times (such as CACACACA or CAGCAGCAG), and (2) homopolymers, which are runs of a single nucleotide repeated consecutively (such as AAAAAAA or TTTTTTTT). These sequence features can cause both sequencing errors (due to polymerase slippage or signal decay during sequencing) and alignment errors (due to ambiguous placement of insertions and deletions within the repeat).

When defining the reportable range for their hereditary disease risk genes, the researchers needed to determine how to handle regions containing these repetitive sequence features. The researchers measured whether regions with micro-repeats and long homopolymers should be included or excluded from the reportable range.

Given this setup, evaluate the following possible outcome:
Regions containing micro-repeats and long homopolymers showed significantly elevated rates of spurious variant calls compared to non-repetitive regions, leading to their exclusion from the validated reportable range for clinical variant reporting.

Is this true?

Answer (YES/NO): YES